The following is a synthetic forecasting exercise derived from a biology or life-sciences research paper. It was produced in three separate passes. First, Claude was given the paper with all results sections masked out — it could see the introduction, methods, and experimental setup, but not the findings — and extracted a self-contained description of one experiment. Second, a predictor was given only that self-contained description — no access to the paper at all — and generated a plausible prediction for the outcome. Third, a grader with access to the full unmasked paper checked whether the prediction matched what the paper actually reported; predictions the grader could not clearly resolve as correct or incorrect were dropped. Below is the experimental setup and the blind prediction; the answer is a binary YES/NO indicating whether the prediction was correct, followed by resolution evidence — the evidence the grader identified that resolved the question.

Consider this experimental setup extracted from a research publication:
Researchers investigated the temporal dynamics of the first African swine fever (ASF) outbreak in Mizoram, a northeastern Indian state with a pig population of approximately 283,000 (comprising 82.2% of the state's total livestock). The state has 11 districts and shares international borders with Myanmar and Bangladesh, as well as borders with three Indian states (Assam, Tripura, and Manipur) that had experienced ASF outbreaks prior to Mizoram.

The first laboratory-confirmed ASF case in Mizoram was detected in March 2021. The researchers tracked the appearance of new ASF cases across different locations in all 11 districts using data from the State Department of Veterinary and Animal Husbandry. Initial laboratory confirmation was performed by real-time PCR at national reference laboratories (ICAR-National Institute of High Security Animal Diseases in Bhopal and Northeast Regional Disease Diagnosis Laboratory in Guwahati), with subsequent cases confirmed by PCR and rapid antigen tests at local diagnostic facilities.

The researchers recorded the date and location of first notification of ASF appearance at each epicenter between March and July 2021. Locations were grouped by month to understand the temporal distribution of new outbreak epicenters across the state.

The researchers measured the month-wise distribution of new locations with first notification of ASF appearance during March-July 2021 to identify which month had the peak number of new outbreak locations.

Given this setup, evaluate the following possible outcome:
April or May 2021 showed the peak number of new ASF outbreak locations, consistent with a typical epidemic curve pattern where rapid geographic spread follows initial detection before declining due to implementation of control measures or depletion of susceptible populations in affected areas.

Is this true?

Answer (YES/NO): NO